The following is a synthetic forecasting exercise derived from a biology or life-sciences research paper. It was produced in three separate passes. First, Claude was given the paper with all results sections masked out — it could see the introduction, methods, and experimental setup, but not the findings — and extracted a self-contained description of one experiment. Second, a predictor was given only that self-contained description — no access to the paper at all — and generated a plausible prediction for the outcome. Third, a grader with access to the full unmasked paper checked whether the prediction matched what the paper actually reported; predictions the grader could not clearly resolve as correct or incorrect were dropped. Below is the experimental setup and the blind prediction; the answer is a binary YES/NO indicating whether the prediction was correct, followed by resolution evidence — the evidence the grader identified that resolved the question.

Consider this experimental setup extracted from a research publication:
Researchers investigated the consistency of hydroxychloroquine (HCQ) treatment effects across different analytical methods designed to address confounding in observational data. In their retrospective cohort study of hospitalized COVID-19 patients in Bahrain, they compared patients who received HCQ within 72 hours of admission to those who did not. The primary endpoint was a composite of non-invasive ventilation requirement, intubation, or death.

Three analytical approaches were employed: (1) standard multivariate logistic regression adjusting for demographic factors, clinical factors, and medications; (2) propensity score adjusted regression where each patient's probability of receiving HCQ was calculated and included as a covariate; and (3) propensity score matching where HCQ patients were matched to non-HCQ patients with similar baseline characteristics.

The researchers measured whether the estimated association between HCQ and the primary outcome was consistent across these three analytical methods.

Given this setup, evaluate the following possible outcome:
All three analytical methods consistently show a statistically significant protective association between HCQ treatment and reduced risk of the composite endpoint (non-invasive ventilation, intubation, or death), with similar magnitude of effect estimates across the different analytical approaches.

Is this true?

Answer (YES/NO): NO